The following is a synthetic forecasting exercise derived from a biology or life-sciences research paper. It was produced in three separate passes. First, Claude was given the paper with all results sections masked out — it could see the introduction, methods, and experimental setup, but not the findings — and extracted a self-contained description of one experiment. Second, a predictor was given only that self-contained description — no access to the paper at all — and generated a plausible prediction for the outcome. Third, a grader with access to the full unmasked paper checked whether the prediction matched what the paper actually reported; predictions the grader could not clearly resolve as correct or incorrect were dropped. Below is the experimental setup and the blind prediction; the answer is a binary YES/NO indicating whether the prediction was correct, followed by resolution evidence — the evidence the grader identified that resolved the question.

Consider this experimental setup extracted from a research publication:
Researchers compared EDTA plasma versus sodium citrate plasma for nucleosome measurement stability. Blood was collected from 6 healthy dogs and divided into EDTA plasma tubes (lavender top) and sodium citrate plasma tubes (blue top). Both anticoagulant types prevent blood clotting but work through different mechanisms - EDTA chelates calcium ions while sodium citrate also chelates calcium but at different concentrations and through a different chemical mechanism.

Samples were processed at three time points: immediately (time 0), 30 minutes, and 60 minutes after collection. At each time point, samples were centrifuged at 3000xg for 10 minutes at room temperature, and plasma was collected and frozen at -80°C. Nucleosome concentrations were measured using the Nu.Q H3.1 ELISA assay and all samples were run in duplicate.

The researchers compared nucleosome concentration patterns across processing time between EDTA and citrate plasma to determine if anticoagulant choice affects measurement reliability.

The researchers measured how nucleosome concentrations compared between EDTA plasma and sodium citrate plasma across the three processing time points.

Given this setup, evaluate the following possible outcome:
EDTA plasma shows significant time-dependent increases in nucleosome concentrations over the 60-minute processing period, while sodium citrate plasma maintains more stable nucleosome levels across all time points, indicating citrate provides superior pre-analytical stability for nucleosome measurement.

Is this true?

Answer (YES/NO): NO